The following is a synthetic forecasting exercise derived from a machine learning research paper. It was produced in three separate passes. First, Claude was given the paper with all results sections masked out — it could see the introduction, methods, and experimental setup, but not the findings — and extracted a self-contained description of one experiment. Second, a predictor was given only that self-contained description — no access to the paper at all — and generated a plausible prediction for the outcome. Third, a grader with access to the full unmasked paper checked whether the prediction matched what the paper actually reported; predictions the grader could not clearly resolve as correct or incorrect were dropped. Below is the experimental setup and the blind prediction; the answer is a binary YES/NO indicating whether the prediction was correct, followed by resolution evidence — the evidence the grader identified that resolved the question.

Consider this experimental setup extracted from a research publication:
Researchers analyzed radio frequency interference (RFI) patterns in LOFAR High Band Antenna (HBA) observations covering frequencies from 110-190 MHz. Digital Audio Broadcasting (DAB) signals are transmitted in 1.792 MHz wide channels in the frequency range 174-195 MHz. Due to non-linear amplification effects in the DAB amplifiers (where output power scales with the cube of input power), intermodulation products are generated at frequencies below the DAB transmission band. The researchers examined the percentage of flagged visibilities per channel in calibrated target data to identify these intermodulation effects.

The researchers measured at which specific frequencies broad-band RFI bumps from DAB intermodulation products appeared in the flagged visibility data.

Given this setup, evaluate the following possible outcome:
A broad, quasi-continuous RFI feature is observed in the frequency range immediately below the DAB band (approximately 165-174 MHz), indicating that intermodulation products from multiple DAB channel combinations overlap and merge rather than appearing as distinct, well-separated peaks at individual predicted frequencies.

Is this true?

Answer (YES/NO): NO